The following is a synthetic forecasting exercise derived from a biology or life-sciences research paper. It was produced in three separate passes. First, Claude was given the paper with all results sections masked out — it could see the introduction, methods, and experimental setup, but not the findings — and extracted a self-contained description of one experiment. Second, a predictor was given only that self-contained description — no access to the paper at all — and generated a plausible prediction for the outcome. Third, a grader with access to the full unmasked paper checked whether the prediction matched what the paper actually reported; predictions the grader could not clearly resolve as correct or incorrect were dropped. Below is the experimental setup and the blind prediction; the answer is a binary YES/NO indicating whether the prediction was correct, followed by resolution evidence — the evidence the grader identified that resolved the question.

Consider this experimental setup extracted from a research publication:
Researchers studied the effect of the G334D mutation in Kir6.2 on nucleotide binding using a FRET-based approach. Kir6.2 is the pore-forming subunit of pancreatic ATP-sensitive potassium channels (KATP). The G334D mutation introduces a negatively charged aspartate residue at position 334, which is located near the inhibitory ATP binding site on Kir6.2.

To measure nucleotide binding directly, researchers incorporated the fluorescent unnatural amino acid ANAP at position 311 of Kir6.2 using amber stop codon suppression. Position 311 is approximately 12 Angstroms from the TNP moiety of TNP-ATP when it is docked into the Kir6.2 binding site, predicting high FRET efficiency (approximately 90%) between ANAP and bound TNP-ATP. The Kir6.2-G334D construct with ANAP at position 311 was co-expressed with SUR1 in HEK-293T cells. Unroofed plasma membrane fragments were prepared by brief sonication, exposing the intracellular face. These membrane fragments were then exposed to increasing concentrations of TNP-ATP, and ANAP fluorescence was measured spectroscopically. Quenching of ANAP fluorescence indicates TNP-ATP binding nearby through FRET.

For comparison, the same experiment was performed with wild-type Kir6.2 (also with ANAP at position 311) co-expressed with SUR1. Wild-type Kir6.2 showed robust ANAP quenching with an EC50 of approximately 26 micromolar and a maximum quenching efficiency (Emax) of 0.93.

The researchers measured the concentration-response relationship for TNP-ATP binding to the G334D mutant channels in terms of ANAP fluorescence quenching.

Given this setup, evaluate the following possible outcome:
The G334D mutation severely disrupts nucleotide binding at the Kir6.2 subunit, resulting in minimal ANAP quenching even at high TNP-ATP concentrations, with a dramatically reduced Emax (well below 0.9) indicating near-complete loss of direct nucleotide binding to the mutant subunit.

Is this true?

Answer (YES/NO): YES